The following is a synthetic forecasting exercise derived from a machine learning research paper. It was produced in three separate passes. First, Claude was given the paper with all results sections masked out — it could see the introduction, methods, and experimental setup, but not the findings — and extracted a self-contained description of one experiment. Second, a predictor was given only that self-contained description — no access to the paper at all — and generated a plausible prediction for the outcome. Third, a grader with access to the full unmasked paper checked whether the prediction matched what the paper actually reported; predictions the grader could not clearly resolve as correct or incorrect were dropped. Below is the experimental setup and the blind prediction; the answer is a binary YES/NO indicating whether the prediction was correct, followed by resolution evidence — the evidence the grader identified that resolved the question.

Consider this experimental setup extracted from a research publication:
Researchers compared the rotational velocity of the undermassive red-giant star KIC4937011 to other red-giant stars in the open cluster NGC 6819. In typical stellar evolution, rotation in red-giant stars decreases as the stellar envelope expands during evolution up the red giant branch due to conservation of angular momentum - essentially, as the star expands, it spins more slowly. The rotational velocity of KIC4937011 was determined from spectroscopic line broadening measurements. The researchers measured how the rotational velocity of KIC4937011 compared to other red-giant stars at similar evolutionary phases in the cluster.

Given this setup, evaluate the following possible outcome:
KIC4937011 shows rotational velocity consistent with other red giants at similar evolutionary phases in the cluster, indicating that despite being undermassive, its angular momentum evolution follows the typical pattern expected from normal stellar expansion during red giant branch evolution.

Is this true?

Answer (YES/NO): NO